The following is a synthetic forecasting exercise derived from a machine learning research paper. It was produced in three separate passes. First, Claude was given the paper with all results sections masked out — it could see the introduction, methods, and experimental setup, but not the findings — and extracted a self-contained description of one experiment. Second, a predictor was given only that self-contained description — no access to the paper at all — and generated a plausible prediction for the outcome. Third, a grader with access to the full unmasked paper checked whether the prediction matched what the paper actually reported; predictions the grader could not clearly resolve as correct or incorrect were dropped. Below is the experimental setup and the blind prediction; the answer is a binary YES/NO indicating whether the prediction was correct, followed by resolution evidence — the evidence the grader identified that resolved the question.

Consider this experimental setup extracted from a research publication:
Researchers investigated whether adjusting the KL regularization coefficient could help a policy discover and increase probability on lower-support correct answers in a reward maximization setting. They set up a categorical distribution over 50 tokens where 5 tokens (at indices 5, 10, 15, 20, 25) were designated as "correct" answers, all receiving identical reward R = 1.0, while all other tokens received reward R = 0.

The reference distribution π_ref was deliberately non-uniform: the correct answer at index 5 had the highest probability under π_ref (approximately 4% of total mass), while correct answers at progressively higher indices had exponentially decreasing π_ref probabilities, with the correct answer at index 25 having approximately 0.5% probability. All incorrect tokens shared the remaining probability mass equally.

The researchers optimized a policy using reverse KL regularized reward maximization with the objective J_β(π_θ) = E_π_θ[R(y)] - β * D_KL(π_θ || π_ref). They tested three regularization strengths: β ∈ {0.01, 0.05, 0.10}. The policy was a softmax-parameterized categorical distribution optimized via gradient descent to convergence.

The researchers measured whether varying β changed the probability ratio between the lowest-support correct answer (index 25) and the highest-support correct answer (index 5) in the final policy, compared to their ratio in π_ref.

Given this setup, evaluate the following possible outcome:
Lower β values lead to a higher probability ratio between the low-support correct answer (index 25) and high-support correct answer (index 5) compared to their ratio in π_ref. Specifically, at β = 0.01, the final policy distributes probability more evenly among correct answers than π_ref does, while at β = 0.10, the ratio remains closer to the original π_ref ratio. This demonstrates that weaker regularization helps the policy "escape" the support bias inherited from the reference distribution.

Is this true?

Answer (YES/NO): NO